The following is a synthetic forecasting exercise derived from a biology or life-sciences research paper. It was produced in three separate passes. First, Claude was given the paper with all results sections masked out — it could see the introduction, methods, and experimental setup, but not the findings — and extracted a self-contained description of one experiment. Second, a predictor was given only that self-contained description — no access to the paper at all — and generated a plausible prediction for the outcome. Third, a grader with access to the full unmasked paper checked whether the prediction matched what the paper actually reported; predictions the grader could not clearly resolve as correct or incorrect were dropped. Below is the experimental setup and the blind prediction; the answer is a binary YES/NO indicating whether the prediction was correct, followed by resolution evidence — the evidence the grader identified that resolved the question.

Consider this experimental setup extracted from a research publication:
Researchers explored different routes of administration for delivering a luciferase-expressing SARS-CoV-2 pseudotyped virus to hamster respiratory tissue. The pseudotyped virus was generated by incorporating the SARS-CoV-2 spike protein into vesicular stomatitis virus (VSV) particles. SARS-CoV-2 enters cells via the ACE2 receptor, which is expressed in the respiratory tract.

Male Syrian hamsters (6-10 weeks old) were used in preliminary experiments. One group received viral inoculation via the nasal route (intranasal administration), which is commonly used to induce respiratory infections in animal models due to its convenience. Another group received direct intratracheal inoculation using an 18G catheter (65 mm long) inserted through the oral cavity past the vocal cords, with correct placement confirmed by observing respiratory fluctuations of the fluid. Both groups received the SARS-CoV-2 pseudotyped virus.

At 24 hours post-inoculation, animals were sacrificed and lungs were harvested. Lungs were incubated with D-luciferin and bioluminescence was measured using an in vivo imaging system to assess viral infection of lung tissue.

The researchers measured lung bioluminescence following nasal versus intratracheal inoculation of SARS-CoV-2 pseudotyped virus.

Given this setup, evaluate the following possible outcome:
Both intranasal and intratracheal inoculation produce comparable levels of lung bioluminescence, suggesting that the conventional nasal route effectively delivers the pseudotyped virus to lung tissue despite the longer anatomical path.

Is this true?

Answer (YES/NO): NO